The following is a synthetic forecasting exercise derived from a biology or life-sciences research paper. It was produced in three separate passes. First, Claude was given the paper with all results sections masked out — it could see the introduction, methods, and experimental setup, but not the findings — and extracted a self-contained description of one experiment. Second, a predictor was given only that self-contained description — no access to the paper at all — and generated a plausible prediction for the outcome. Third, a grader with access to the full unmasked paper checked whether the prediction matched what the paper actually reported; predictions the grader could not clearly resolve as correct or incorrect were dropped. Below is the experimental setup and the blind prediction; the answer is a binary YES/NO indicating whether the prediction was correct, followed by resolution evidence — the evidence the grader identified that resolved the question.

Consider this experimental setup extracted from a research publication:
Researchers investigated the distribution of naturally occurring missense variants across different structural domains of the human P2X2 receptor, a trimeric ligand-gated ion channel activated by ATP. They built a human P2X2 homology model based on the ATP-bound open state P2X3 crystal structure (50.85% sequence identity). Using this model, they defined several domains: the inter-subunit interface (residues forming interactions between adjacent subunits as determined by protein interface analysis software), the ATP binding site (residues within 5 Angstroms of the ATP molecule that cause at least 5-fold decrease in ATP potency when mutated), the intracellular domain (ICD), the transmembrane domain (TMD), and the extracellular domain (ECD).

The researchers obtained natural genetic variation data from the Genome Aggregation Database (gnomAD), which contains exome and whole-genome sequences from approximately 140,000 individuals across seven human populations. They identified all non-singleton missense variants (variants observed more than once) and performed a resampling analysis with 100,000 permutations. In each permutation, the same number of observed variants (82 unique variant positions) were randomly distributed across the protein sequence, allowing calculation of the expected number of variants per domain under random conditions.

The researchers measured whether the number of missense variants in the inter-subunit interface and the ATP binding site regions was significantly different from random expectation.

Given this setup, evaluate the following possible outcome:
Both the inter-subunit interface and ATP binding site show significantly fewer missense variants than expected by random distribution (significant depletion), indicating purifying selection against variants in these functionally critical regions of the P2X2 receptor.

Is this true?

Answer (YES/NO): NO